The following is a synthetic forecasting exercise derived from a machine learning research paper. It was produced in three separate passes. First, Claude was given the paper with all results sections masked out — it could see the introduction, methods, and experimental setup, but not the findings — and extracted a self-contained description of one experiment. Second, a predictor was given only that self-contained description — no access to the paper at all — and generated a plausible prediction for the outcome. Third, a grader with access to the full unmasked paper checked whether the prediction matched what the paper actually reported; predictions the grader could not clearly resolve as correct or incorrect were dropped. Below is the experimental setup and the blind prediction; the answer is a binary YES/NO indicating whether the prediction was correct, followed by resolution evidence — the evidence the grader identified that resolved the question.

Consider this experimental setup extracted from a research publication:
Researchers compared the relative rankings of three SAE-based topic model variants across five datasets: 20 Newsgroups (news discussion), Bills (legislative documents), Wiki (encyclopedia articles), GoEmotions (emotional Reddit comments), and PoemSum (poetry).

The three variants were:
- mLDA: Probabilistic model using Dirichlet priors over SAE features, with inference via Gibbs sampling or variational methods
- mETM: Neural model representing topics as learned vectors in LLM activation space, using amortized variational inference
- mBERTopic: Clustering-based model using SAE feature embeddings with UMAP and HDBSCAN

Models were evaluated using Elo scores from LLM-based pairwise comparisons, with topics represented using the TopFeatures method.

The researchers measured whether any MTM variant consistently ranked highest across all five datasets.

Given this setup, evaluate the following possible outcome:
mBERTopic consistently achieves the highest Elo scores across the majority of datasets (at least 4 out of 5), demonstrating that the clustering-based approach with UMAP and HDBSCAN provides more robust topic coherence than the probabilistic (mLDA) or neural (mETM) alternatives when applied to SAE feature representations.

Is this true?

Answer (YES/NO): NO